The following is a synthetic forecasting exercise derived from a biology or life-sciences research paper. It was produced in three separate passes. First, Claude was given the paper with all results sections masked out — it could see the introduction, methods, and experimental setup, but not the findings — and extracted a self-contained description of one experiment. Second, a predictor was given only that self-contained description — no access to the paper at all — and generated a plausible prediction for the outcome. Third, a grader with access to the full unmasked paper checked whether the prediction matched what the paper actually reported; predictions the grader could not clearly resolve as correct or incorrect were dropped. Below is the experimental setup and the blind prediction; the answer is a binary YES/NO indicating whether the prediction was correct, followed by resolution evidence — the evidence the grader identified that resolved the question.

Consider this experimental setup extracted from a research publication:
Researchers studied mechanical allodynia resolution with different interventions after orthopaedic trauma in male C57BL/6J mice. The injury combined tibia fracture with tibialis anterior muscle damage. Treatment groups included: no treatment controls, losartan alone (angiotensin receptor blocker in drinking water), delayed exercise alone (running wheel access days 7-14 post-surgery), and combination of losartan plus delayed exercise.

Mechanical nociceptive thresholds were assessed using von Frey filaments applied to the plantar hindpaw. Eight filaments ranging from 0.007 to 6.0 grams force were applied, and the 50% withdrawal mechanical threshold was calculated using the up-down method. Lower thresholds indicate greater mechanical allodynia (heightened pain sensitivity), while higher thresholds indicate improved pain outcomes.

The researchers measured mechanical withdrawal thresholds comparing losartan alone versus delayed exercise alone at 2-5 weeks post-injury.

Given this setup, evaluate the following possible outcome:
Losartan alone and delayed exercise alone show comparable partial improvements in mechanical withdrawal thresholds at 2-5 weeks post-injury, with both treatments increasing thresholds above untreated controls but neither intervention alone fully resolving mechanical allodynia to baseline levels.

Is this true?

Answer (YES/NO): NO